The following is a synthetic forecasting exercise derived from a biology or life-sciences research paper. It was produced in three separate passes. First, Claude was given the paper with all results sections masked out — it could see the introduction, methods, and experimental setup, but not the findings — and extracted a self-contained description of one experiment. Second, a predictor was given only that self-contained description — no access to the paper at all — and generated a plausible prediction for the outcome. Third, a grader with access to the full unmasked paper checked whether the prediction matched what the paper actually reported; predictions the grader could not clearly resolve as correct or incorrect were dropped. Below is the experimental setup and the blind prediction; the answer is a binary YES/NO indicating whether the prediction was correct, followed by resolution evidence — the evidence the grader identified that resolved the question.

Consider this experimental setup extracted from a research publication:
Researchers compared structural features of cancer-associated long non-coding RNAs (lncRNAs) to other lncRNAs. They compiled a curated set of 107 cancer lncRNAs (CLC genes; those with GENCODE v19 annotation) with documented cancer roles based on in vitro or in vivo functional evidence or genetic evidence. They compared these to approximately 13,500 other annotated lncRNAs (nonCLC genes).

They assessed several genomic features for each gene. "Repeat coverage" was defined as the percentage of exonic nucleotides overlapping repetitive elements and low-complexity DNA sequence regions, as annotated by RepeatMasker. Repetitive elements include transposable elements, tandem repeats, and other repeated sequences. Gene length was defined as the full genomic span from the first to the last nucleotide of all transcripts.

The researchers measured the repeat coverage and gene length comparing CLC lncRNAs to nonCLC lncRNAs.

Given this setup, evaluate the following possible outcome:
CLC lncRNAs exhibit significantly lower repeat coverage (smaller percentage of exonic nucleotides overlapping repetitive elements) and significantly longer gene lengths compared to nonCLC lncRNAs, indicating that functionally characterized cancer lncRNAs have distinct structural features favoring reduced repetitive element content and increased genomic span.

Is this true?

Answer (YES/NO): NO